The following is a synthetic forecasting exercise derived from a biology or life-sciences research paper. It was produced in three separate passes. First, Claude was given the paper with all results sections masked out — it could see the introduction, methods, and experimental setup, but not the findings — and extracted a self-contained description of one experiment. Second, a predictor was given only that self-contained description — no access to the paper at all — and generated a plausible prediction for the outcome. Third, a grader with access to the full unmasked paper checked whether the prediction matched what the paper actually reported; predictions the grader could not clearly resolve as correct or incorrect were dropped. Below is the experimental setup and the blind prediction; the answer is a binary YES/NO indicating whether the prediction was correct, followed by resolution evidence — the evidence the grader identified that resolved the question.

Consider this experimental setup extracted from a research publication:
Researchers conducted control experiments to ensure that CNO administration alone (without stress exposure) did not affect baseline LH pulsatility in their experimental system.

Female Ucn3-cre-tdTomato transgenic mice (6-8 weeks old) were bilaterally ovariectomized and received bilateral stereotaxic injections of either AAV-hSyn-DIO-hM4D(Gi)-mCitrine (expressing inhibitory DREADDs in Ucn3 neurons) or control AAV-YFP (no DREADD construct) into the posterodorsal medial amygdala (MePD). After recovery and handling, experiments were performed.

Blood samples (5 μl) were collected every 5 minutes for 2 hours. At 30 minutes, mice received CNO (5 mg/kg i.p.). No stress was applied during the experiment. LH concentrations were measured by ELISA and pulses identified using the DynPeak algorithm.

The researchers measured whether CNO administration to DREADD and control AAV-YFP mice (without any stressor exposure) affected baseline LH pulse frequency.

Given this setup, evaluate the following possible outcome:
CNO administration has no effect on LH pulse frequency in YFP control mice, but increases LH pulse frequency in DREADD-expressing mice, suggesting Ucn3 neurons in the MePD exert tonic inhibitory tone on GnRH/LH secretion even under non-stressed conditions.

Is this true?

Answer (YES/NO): NO